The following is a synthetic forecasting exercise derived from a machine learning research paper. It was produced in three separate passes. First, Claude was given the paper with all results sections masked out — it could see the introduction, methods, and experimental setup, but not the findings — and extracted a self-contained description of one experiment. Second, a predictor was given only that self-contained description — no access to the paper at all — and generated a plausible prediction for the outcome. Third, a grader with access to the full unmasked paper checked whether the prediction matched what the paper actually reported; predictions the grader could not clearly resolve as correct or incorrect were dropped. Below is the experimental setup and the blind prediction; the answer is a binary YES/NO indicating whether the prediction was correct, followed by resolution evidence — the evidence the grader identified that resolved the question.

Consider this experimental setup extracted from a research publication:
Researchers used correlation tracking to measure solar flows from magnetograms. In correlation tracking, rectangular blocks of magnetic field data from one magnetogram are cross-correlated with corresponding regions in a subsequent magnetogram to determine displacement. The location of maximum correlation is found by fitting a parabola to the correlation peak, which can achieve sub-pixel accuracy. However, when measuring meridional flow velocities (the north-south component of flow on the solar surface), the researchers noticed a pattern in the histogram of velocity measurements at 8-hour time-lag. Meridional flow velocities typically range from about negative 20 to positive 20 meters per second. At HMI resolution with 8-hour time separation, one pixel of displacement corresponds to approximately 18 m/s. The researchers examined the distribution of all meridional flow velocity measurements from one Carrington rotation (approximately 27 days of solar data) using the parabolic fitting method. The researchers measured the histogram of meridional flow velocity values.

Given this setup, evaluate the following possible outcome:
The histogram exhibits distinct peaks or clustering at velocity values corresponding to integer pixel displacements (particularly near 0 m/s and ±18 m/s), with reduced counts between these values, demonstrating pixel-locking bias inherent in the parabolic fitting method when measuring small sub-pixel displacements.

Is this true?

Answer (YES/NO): YES